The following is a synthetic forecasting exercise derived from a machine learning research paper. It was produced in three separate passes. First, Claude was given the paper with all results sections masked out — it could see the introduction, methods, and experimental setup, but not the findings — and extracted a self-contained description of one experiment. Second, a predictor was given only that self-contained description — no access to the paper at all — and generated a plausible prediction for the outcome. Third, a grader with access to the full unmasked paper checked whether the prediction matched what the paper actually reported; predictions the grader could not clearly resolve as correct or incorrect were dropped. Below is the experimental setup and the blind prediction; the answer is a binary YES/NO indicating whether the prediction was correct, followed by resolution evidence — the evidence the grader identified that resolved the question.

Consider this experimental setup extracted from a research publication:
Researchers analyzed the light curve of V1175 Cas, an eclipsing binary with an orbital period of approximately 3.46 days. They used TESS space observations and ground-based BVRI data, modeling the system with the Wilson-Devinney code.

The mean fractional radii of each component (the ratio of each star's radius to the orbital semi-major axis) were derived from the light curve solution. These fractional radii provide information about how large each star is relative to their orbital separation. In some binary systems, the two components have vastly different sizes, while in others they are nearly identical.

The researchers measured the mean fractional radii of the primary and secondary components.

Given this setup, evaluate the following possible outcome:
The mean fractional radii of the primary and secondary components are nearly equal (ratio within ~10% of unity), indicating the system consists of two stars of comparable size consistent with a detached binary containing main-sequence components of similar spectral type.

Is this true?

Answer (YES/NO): YES